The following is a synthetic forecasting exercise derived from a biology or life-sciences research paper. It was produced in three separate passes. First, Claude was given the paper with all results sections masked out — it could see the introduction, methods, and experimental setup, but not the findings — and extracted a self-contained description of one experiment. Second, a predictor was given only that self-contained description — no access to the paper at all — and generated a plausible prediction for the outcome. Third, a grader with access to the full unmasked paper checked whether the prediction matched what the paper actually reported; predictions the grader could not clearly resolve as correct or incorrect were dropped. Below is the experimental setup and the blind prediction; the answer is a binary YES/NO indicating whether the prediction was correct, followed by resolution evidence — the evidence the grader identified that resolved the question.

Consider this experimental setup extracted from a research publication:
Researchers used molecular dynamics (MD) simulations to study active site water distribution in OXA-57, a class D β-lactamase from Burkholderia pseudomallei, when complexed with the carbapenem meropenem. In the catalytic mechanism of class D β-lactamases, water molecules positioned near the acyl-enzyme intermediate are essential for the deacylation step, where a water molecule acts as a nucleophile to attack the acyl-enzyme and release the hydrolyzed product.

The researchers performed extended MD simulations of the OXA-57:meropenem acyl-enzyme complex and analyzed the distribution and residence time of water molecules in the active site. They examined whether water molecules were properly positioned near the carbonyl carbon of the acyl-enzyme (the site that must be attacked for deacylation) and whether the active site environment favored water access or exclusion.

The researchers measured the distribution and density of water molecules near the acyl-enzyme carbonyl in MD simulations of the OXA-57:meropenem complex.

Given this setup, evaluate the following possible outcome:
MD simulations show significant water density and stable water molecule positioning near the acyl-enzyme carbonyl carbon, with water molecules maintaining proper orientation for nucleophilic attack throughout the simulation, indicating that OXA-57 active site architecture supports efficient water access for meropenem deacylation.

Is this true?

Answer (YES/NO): NO